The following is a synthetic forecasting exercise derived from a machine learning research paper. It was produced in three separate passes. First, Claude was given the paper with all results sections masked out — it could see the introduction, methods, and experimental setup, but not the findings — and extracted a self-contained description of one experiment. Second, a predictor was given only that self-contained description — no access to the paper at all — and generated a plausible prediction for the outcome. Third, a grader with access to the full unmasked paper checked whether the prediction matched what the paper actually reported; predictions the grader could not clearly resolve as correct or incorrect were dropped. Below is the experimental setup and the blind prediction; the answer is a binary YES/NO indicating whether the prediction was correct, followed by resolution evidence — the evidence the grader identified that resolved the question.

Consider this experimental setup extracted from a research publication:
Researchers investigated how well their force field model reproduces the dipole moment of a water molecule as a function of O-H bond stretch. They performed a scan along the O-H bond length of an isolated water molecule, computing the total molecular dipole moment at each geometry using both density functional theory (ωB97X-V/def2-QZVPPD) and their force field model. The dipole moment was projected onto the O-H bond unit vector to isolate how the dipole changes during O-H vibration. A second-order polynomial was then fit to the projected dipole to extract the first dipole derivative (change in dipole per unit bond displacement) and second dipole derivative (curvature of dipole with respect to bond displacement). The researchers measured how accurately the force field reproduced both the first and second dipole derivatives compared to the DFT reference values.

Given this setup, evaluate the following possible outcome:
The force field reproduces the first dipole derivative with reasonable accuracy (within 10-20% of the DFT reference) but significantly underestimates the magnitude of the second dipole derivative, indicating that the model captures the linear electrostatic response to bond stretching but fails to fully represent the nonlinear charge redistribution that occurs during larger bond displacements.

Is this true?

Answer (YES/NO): NO